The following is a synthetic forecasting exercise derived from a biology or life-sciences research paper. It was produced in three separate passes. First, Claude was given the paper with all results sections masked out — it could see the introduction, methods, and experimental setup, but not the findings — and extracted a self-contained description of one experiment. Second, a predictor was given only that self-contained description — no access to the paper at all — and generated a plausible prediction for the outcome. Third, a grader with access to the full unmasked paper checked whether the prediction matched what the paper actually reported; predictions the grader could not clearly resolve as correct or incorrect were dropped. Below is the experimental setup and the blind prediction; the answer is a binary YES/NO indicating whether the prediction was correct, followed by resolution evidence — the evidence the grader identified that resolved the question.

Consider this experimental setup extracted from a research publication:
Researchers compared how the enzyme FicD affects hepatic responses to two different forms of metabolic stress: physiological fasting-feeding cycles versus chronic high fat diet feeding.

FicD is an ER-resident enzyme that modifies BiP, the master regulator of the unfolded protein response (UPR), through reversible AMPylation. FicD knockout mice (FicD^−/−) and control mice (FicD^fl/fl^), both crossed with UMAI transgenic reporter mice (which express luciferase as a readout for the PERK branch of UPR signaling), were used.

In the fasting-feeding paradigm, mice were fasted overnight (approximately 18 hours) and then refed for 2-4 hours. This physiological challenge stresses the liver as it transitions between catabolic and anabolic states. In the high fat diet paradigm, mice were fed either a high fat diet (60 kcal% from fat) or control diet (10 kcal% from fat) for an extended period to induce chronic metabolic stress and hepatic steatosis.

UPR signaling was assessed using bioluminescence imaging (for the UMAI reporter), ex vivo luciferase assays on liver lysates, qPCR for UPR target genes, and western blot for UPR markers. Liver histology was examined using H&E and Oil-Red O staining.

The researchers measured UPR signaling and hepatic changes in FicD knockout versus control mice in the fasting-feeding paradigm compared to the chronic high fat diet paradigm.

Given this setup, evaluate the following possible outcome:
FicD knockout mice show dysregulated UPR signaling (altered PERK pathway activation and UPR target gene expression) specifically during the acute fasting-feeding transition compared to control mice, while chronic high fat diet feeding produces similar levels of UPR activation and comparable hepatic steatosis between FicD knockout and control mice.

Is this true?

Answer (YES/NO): NO